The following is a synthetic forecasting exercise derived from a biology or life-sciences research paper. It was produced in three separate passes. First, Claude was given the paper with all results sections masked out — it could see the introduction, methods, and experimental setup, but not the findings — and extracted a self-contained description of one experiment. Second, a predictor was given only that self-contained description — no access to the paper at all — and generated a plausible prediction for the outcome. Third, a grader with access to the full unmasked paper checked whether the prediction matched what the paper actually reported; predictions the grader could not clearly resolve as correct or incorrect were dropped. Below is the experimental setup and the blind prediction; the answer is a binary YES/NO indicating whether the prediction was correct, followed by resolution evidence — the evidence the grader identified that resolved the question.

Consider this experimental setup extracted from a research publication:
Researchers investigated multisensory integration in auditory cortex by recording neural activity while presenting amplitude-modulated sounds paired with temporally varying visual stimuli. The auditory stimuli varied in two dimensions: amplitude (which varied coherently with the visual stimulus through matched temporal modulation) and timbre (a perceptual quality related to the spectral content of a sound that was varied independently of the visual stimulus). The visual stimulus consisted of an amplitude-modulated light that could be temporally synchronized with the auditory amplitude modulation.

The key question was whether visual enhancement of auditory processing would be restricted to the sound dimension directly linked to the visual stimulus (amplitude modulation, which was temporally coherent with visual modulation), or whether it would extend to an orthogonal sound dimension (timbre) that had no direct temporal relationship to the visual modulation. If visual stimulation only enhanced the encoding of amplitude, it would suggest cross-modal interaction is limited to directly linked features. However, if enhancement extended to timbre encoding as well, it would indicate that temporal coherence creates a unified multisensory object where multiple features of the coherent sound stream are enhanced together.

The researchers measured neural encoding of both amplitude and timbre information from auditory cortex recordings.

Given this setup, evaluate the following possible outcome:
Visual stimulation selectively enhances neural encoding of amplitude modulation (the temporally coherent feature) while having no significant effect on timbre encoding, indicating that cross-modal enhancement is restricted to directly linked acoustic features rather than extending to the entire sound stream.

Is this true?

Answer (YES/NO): NO